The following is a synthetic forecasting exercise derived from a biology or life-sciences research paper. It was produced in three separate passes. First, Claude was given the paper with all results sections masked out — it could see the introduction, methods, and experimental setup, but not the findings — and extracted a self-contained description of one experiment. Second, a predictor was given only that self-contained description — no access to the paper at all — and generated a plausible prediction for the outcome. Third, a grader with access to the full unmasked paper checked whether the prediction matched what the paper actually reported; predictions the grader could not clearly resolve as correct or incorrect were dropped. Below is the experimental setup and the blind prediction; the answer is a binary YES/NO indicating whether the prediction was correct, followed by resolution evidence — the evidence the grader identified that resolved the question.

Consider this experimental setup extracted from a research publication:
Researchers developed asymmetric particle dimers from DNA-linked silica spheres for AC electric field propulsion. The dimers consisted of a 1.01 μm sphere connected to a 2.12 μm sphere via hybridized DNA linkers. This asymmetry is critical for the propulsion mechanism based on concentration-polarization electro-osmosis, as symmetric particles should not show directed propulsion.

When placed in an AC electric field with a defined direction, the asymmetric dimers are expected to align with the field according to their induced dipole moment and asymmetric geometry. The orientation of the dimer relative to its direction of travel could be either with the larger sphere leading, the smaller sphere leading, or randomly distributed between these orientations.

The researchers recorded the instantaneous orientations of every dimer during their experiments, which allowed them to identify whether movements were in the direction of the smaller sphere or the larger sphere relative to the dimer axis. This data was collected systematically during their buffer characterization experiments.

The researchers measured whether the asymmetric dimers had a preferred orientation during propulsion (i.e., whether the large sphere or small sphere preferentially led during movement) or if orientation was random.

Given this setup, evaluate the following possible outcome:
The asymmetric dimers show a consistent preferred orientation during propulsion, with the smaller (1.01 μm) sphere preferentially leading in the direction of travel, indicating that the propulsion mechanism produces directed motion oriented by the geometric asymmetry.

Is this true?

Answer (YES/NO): NO